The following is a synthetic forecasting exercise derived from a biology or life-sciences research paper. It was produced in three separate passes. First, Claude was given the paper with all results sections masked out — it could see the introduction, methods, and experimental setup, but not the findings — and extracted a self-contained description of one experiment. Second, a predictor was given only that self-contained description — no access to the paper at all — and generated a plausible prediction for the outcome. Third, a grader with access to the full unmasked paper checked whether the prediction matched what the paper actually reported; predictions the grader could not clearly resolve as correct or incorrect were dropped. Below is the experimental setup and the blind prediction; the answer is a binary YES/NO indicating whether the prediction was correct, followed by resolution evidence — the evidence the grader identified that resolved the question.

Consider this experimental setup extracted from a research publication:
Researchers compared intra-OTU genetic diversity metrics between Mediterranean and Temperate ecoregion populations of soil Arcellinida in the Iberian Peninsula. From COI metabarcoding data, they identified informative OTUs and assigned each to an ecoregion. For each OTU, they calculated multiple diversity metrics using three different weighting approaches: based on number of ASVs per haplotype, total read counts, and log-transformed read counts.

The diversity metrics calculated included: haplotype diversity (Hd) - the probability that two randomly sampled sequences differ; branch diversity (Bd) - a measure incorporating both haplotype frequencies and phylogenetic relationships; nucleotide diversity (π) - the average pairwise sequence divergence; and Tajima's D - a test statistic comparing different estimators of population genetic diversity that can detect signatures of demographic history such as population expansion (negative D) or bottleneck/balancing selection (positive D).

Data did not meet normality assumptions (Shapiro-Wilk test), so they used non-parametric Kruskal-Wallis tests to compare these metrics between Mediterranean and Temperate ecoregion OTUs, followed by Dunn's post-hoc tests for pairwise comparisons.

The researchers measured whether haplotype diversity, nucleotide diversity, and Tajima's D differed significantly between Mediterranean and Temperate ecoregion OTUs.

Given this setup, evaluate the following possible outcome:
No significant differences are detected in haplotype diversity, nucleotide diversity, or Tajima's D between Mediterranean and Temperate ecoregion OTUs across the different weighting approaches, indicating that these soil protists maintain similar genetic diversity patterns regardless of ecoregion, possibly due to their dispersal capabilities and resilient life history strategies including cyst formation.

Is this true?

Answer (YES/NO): NO